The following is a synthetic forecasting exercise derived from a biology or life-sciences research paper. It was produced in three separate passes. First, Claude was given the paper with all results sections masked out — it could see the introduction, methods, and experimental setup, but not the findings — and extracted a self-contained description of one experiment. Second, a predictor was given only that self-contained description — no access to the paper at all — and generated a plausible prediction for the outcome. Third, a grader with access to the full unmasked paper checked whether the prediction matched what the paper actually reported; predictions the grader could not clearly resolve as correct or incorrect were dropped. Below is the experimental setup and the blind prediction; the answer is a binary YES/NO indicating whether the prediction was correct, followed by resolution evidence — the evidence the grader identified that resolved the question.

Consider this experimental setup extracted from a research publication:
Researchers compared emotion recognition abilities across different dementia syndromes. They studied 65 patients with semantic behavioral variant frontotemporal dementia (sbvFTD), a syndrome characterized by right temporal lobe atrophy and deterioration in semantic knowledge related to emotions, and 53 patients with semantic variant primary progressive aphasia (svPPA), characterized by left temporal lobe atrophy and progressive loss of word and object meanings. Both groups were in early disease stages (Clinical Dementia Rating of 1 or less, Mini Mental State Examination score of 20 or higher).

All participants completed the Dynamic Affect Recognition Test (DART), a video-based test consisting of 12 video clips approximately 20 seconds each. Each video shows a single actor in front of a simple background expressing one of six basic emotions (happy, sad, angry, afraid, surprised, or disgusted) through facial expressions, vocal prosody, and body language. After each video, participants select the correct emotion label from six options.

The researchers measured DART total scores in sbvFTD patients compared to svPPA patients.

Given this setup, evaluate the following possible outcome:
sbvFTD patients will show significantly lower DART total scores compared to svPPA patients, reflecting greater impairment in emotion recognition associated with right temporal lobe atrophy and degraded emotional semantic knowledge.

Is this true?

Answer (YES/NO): YES